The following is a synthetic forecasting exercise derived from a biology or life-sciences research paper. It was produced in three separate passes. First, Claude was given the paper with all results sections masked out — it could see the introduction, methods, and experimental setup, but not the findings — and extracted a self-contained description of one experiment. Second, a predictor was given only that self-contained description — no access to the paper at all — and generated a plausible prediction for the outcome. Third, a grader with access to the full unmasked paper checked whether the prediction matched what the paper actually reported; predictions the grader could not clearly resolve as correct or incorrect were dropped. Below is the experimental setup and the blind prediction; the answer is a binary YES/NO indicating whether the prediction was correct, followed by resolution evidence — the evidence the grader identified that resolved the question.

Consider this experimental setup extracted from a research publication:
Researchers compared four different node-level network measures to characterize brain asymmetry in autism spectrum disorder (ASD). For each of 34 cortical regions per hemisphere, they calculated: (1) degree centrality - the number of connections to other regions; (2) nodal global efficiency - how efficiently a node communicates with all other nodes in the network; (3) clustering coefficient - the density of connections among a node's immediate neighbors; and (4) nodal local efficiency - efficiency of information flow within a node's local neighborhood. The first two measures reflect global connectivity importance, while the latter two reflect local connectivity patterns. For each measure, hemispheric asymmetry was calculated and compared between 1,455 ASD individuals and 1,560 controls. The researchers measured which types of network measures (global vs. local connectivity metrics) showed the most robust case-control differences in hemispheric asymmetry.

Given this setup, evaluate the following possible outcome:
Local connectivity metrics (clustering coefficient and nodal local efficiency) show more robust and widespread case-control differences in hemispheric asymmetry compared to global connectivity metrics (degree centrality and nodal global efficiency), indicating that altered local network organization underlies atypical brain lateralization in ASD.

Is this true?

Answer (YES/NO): NO